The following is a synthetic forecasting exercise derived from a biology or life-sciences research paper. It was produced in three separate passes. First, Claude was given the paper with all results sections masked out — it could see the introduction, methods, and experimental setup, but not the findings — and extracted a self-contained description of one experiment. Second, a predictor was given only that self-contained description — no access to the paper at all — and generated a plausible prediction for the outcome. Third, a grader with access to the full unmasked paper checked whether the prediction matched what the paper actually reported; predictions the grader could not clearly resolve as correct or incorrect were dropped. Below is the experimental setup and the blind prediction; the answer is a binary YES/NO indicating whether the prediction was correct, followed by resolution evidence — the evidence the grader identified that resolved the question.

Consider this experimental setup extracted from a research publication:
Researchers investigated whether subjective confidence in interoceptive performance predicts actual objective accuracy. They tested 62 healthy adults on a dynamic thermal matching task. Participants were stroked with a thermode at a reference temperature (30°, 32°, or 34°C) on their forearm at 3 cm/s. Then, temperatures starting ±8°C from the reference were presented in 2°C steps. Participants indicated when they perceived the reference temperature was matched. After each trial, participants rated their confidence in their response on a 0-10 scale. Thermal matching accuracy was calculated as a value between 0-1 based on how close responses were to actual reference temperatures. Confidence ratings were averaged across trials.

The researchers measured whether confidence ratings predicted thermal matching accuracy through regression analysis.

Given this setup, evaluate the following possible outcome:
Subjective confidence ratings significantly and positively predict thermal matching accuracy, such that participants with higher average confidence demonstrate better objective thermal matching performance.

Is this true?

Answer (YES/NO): NO